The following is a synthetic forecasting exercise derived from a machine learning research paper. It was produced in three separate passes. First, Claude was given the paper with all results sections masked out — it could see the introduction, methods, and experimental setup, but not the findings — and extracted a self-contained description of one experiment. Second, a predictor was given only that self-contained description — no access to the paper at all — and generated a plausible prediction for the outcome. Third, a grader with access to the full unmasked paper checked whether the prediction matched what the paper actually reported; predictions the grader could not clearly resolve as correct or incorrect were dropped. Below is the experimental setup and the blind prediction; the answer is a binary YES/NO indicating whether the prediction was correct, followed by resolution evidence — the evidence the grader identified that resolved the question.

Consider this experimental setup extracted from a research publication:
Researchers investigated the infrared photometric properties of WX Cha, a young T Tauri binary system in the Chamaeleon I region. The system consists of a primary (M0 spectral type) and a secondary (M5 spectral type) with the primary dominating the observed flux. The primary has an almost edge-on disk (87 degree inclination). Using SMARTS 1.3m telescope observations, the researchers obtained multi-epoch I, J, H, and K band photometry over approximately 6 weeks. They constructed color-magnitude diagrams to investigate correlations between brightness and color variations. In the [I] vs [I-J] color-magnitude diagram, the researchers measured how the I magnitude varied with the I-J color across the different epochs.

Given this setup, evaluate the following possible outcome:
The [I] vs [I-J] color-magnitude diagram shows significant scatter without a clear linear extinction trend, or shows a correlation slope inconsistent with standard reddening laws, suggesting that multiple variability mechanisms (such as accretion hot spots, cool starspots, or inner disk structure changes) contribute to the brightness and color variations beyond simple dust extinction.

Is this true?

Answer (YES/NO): NO